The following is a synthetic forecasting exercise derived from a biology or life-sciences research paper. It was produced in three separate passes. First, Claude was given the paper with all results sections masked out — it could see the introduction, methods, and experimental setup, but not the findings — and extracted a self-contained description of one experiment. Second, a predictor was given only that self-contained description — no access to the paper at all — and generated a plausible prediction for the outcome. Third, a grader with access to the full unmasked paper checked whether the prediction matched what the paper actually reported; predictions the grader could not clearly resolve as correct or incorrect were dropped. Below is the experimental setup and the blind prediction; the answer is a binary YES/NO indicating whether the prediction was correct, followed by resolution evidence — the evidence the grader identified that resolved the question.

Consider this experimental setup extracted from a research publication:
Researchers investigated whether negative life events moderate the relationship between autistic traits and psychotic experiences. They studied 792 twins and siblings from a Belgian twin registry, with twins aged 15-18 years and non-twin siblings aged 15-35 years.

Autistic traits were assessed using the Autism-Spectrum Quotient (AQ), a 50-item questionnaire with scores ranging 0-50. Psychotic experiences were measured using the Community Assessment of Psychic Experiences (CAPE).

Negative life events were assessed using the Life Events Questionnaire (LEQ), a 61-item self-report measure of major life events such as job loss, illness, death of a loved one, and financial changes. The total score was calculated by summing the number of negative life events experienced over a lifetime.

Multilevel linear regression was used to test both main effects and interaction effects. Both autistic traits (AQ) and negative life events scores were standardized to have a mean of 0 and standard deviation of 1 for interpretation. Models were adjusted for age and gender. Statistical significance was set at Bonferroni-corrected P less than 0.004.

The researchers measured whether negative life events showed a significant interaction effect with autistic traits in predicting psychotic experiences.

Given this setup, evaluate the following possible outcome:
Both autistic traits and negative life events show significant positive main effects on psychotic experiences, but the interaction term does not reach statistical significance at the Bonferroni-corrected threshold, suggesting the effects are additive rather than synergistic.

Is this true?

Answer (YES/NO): YES